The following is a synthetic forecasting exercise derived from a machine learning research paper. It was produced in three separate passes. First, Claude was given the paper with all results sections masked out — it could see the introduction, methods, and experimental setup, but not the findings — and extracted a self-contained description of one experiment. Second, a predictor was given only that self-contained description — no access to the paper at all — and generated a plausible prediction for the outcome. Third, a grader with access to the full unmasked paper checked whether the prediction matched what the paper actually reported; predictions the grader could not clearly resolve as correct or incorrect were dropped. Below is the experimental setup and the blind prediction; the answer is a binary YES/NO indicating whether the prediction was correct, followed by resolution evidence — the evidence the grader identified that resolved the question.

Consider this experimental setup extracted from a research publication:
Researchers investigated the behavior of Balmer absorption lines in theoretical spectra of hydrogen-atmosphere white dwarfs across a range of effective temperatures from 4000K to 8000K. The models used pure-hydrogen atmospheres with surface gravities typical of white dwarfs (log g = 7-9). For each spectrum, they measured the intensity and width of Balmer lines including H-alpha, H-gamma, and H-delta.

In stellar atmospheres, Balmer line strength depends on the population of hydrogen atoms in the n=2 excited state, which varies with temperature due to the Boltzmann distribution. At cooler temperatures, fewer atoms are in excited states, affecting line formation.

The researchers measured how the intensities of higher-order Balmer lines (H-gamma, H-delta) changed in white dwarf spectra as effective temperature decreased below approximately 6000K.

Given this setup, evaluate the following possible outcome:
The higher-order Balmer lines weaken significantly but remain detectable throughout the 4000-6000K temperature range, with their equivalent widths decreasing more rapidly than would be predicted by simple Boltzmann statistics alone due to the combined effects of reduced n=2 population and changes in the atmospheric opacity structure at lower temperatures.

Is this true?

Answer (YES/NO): NO